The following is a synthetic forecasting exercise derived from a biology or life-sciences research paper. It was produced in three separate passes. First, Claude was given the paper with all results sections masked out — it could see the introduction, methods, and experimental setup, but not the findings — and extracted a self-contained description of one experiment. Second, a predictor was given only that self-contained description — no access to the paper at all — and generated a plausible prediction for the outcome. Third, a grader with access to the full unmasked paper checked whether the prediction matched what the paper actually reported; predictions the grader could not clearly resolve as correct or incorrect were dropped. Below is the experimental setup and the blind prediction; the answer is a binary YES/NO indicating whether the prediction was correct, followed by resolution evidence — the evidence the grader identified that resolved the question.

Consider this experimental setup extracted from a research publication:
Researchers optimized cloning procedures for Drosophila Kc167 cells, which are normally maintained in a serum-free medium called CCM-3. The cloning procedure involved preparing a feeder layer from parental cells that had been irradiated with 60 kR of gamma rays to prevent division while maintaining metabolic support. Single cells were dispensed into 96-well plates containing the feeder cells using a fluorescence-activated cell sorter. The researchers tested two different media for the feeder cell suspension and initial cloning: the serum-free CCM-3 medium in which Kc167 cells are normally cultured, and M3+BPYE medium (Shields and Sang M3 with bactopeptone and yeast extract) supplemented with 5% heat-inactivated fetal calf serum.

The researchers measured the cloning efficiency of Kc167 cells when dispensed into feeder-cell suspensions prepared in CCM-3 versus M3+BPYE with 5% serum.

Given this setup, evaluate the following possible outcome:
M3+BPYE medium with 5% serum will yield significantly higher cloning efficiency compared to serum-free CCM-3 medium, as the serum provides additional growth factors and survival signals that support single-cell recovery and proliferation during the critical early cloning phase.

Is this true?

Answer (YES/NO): YES